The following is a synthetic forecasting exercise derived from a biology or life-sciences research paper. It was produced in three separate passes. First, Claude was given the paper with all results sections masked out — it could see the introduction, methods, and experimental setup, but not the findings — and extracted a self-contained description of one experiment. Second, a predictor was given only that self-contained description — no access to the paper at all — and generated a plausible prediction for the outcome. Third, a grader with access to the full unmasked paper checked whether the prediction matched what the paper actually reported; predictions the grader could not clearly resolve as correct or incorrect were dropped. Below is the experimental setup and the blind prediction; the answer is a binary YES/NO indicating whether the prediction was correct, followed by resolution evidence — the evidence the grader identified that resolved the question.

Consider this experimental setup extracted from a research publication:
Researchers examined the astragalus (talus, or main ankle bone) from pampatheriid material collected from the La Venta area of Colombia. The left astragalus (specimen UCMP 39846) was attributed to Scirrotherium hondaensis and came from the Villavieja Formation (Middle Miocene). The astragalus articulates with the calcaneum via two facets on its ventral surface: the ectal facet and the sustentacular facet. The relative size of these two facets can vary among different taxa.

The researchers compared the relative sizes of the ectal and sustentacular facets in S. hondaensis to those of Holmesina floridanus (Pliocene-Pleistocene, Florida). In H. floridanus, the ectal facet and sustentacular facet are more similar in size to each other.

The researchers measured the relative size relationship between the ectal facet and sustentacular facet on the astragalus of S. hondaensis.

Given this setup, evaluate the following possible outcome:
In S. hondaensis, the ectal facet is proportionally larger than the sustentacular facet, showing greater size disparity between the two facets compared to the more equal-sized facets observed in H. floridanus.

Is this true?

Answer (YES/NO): YES